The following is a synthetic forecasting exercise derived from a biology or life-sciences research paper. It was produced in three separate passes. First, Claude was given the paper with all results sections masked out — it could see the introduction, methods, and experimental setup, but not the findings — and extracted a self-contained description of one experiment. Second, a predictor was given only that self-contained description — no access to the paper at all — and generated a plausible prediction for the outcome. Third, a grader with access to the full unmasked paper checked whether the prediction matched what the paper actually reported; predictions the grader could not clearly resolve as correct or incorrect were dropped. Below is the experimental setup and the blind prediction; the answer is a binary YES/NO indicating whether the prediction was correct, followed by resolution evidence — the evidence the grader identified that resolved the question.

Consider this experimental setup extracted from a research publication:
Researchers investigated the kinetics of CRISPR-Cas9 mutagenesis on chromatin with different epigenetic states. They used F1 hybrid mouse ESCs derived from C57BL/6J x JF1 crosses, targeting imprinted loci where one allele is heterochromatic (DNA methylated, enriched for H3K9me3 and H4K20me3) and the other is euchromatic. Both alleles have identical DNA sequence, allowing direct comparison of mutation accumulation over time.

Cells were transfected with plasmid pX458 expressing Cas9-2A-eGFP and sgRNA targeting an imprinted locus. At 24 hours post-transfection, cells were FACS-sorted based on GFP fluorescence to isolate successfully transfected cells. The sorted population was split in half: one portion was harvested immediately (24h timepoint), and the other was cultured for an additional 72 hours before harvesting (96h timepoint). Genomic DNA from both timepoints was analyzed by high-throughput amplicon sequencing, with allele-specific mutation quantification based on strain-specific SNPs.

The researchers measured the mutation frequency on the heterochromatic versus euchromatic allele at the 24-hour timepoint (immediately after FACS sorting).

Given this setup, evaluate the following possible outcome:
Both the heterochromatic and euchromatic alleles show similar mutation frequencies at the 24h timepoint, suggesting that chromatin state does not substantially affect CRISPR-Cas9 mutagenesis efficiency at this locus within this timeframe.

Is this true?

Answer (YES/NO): NO